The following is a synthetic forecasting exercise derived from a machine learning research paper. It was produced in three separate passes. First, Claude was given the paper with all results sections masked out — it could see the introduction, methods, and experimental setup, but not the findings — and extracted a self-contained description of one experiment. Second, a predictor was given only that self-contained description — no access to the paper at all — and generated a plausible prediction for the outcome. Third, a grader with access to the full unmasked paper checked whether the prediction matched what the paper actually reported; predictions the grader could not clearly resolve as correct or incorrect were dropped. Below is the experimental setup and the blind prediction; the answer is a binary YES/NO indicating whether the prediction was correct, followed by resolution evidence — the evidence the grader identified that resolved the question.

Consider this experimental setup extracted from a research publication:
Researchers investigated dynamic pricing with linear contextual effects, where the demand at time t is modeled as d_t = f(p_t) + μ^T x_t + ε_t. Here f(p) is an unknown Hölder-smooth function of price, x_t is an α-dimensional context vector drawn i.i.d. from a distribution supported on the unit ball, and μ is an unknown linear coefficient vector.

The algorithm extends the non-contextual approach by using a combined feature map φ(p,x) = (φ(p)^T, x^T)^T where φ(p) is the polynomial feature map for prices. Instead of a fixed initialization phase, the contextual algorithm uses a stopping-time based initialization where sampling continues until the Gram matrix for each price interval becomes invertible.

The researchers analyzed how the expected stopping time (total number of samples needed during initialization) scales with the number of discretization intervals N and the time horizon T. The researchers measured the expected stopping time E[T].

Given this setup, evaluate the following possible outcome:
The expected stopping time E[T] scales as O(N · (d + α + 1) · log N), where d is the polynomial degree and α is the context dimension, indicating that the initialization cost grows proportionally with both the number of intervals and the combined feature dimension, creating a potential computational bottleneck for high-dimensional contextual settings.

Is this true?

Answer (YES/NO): NO